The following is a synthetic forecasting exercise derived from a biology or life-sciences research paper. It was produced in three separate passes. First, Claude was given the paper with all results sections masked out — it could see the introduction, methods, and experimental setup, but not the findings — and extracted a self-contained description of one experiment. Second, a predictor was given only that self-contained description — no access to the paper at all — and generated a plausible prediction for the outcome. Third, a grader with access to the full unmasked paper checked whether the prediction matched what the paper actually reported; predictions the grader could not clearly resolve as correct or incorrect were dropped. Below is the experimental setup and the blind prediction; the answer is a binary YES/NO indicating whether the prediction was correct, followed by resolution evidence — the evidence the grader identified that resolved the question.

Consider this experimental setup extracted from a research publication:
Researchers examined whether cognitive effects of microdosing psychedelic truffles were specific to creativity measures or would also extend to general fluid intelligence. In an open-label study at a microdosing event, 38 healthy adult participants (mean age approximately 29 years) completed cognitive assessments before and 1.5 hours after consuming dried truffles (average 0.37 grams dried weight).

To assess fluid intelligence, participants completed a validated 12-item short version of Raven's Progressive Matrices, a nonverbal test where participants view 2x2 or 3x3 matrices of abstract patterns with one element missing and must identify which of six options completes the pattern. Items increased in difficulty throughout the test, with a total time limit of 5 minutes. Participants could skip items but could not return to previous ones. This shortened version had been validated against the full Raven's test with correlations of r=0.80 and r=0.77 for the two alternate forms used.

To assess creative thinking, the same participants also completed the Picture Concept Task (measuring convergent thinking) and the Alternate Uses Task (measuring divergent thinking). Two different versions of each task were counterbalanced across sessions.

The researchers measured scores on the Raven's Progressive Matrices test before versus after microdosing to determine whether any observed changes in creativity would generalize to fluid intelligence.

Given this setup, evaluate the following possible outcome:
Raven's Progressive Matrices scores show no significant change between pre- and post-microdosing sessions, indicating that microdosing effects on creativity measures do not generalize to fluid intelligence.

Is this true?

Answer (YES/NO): YES